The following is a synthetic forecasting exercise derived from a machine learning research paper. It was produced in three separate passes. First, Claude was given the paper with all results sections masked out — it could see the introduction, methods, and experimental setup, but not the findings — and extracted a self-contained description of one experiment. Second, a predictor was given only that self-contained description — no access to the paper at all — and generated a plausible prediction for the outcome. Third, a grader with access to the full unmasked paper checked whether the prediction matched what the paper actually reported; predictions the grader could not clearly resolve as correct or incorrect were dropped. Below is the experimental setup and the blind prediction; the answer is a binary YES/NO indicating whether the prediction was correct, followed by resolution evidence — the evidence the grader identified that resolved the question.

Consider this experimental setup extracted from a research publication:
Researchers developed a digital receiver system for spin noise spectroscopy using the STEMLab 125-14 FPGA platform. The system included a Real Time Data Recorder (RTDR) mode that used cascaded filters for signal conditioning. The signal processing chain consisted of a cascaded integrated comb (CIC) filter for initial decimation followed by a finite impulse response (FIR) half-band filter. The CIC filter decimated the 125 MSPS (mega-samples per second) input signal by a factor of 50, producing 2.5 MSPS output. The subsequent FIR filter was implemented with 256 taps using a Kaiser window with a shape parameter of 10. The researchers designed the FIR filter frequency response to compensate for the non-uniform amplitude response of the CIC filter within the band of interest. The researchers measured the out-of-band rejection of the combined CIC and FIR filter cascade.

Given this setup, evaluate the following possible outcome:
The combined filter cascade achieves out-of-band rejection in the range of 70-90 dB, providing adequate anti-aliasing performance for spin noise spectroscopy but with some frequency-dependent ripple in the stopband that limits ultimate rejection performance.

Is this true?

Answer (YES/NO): NO